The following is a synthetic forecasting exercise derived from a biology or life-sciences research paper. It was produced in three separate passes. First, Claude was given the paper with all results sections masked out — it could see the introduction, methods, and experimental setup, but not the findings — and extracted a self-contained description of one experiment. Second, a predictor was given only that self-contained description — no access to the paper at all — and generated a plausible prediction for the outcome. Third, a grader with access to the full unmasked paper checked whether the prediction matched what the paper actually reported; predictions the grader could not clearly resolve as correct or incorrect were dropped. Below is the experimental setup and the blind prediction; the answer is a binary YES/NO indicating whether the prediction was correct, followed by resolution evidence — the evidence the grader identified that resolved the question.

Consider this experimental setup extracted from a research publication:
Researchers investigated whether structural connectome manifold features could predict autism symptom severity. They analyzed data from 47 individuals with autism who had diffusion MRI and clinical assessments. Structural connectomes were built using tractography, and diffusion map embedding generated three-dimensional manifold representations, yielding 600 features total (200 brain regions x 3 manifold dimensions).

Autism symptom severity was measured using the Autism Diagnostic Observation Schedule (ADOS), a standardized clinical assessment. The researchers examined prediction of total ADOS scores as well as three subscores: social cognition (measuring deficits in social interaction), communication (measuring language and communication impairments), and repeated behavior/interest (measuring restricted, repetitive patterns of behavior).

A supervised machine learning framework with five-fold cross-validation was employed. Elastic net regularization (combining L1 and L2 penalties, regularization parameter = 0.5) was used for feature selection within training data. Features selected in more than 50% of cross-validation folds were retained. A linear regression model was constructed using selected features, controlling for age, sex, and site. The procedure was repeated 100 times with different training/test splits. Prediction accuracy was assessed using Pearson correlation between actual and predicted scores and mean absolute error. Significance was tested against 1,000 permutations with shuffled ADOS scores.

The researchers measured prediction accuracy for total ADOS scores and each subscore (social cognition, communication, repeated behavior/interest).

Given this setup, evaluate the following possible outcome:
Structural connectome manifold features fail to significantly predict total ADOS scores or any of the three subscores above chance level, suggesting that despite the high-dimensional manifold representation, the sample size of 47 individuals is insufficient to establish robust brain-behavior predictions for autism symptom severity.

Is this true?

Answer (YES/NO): NO